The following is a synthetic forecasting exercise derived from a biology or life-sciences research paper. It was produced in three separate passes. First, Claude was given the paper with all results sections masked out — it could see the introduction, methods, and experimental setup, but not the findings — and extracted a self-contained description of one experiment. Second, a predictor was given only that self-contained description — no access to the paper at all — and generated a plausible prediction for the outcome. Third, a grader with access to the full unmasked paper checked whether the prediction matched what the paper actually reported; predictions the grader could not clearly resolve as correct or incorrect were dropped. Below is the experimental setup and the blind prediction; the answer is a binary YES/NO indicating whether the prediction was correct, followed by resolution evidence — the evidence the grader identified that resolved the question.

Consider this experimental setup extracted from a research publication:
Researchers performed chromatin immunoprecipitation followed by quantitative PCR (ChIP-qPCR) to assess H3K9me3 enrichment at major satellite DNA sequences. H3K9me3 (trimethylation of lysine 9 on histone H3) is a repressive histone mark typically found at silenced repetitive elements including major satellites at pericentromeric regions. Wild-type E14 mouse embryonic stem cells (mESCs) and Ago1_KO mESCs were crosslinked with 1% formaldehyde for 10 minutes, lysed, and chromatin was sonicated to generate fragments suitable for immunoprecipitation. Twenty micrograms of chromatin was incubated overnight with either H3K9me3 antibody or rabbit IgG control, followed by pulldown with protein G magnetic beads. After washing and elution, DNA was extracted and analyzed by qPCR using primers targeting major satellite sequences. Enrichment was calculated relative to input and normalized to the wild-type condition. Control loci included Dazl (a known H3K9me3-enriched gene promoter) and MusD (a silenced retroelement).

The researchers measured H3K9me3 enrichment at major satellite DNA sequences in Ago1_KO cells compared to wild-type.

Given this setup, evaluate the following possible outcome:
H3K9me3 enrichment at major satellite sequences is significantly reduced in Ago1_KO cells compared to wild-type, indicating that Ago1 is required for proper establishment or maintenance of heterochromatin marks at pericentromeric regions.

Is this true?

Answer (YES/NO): YES